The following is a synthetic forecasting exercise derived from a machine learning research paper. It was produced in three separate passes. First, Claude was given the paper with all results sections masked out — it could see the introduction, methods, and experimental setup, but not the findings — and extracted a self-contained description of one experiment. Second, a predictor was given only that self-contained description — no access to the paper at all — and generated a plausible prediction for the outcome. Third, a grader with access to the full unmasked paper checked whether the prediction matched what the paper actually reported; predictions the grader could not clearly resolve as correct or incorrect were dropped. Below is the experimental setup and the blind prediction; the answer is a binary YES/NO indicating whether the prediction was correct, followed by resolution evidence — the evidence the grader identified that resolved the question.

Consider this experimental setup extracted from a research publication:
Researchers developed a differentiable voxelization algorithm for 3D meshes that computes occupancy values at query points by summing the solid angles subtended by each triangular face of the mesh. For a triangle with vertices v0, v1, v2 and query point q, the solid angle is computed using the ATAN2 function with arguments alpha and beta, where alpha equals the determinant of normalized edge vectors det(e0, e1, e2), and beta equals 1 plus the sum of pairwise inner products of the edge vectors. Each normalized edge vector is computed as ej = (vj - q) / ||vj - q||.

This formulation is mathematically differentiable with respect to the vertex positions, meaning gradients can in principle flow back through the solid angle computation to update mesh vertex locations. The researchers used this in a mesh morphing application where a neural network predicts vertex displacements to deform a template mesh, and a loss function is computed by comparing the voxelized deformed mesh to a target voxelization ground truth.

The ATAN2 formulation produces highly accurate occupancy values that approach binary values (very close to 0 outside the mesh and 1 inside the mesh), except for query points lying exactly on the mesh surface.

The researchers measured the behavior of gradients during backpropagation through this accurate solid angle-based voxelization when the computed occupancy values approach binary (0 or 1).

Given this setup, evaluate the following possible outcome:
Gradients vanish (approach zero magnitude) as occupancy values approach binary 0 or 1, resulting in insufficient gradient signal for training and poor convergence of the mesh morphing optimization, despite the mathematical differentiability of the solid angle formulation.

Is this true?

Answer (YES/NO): YES